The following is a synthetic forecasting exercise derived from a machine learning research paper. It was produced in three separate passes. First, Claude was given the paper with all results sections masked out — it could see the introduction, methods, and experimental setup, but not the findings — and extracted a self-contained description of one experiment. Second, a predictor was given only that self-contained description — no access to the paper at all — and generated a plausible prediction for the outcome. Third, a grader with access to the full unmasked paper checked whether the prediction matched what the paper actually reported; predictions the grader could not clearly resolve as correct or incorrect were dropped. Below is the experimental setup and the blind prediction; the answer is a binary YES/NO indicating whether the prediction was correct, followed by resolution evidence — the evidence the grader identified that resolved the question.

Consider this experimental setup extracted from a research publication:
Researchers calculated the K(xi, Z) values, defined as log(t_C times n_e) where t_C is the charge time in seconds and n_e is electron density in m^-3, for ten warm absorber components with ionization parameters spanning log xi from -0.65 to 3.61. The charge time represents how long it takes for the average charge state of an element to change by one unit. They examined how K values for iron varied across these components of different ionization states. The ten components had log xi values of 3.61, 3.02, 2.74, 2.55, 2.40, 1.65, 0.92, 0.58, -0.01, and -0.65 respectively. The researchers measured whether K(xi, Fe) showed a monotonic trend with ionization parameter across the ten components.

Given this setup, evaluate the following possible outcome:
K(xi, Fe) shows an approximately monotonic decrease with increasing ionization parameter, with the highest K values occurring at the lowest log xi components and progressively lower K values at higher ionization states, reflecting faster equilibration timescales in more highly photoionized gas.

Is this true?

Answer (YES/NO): NO